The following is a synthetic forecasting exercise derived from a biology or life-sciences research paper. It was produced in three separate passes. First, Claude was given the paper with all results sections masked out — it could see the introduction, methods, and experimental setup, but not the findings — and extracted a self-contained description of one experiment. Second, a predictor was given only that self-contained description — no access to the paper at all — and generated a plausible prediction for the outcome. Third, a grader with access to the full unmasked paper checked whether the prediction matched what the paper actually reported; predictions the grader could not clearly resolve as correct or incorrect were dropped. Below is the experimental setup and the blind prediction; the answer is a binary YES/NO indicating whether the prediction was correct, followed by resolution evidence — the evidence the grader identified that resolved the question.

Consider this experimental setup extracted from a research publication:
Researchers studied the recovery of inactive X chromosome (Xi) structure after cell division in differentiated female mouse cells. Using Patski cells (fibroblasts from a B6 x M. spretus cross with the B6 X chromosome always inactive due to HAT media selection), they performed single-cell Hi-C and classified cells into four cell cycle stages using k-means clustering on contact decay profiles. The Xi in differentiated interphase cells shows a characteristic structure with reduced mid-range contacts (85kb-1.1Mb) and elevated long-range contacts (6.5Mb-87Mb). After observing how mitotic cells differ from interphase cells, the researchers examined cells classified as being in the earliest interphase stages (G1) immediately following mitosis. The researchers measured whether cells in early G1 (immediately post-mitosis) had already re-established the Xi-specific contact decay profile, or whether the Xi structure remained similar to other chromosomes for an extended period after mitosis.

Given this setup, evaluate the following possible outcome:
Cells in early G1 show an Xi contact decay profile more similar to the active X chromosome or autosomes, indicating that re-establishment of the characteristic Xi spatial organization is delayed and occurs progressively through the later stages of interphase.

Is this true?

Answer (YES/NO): NO